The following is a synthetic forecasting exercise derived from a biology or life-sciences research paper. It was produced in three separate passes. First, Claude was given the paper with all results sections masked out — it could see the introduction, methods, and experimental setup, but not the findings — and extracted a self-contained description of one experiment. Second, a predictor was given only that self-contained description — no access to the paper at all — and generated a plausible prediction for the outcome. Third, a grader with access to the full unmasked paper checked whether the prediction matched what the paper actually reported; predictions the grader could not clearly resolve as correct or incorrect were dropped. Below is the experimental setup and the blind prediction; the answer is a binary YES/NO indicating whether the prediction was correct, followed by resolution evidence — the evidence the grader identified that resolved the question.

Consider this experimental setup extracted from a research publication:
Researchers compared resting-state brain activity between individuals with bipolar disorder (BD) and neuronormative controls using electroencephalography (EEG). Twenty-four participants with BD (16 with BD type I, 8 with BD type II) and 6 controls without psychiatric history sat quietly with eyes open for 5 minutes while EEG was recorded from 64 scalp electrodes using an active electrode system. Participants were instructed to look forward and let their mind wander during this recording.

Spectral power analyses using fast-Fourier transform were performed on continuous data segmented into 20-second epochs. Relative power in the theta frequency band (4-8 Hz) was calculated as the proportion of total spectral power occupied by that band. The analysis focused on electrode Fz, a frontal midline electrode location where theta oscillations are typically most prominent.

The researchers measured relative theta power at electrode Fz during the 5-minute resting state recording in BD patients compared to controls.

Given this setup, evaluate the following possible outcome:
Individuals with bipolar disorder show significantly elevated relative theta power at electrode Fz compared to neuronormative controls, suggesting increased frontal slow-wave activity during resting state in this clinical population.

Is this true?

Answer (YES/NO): NO